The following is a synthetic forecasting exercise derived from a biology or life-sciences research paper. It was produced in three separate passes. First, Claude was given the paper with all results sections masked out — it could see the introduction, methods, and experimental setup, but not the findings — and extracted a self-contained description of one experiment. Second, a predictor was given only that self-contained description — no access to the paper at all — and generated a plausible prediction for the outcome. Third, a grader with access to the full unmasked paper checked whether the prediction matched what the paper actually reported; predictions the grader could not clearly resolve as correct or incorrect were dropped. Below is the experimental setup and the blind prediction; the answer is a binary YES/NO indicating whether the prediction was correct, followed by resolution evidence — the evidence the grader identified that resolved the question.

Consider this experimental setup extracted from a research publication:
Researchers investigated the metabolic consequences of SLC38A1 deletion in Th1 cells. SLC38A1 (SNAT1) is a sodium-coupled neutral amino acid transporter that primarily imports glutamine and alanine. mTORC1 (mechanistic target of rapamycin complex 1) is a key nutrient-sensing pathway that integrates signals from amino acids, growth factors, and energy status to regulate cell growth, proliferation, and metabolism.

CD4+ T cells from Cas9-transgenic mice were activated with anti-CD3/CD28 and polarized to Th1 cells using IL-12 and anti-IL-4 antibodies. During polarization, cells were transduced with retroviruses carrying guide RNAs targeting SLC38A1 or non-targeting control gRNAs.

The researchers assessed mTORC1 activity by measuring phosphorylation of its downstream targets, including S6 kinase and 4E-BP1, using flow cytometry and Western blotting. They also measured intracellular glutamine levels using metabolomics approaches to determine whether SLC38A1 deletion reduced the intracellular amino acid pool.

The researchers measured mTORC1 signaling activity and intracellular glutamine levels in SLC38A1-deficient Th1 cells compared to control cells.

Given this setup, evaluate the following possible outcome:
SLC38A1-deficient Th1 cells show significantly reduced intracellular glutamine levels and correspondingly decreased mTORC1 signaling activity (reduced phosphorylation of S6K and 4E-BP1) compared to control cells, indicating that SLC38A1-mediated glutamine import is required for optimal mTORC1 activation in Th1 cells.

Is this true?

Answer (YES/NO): YES